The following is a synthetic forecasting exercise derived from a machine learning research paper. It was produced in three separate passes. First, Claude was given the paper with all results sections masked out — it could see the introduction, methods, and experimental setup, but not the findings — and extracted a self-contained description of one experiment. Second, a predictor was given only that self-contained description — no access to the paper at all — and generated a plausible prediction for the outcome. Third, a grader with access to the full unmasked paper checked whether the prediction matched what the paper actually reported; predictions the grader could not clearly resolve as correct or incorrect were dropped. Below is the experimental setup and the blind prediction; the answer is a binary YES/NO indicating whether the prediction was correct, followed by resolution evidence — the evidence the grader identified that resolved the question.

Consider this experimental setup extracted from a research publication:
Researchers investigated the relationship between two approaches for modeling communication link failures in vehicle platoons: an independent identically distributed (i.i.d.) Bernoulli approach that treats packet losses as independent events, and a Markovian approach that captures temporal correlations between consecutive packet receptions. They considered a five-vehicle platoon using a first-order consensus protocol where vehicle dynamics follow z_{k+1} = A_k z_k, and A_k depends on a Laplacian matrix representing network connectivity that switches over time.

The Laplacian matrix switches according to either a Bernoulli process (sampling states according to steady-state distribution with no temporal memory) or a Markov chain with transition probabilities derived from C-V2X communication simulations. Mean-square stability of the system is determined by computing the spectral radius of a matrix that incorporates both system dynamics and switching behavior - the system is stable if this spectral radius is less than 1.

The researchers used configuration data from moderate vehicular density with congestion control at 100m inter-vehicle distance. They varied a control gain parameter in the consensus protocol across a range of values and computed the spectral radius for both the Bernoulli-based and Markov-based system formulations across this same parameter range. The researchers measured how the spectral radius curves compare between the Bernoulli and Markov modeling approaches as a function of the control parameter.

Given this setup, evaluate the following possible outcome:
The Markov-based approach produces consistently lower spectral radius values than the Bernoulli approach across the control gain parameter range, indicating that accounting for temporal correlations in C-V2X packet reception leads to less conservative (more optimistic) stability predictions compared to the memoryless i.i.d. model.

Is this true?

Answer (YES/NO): NO